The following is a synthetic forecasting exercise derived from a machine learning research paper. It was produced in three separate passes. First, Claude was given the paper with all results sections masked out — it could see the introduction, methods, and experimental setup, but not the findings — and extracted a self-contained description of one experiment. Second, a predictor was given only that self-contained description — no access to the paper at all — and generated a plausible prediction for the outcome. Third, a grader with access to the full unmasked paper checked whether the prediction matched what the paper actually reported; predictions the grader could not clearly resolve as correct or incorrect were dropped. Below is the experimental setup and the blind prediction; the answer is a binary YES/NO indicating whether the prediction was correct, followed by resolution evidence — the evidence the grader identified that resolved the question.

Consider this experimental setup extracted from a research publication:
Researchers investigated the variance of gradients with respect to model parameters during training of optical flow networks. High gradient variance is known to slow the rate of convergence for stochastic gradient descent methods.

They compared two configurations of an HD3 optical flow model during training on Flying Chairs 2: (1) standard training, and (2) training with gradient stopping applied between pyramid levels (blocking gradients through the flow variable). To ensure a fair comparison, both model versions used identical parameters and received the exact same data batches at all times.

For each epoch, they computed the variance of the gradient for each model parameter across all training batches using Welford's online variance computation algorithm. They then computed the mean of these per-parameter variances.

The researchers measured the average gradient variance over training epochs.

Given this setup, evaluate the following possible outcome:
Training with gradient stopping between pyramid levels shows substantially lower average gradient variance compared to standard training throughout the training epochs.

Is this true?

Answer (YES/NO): YES